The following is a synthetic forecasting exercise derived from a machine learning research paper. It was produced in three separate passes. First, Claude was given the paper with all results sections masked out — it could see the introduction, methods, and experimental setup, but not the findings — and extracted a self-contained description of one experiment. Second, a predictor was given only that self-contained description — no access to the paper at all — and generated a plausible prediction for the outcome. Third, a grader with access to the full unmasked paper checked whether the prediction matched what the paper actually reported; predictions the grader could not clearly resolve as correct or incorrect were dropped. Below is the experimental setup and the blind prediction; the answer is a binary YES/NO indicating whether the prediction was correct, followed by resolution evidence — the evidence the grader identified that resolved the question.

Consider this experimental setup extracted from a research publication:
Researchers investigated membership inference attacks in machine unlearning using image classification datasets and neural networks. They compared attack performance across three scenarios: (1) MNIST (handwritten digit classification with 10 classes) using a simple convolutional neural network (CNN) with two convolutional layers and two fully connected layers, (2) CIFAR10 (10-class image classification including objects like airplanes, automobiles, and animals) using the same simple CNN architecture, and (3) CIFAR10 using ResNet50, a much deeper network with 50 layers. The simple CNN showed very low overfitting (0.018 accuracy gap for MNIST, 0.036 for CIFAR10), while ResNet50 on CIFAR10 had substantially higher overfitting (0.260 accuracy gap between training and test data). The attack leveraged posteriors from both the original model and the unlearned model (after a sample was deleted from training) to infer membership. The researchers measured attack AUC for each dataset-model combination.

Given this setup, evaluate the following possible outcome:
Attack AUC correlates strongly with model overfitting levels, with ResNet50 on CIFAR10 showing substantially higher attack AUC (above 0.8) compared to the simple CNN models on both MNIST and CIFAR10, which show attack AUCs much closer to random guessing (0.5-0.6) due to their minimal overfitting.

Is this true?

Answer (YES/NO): NO